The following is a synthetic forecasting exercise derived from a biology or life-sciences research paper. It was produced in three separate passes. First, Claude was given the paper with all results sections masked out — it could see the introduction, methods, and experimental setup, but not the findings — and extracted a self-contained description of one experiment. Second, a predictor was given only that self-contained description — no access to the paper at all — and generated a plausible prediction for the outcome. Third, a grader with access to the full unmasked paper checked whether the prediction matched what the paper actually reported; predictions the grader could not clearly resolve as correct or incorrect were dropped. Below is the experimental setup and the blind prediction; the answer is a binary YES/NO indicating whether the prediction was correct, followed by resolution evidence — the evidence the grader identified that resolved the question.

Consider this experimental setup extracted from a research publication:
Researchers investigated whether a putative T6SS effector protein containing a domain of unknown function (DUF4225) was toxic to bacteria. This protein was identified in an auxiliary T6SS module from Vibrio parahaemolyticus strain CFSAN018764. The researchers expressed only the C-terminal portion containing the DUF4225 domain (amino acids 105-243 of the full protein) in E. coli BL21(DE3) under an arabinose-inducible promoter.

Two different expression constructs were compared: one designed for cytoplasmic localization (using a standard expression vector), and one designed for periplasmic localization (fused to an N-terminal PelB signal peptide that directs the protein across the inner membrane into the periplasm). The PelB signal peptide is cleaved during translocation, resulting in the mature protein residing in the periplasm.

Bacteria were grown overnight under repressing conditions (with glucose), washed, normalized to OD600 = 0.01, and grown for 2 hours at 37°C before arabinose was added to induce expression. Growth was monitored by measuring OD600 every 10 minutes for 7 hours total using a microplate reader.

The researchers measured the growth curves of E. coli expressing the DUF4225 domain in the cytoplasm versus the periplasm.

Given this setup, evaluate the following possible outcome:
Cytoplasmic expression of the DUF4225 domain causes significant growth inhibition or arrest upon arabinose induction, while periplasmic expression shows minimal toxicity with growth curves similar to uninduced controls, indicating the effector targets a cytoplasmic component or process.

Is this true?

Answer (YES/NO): NO